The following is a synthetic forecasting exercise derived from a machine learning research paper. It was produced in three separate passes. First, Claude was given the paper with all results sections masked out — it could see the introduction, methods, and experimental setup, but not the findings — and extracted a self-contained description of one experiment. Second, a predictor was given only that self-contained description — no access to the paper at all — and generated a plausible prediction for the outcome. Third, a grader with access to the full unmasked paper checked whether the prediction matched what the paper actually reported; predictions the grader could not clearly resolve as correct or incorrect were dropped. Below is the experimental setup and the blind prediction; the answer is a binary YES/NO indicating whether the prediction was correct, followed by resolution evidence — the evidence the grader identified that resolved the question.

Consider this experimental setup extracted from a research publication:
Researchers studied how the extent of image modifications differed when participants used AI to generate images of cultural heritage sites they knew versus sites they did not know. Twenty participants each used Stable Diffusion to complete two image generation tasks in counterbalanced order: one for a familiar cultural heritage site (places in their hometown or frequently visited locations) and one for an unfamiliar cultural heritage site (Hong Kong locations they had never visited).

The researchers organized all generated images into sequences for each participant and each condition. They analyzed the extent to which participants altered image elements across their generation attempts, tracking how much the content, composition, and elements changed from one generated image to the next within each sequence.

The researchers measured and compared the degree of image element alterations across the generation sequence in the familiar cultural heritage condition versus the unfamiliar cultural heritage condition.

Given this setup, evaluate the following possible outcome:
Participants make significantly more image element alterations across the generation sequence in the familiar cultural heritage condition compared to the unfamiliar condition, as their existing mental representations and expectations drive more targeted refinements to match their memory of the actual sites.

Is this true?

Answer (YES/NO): YES